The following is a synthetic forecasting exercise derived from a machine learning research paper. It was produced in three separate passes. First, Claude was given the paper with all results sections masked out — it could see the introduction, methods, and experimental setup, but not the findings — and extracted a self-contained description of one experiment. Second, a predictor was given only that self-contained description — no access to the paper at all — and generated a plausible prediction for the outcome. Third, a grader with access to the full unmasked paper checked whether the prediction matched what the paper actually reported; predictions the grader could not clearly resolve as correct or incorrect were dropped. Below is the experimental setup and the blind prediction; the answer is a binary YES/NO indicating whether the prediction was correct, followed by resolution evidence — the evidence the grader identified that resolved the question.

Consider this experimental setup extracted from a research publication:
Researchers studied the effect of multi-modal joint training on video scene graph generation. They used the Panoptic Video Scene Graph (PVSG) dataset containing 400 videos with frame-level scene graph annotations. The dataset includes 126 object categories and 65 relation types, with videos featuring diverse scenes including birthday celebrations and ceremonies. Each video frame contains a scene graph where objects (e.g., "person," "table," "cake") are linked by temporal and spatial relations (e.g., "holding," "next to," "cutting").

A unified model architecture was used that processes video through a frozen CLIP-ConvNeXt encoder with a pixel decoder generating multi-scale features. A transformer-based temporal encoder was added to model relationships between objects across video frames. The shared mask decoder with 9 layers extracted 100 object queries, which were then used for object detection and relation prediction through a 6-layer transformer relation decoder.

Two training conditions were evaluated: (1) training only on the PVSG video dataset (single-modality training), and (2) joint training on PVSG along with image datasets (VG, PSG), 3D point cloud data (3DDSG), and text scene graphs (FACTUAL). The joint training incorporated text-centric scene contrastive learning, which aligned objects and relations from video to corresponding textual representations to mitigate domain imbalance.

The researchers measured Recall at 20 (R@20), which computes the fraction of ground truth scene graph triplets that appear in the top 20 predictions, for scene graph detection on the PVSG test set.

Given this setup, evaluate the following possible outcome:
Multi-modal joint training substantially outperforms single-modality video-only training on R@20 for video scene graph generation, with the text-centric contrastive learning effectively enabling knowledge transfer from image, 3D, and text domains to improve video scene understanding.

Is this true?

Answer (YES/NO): NO